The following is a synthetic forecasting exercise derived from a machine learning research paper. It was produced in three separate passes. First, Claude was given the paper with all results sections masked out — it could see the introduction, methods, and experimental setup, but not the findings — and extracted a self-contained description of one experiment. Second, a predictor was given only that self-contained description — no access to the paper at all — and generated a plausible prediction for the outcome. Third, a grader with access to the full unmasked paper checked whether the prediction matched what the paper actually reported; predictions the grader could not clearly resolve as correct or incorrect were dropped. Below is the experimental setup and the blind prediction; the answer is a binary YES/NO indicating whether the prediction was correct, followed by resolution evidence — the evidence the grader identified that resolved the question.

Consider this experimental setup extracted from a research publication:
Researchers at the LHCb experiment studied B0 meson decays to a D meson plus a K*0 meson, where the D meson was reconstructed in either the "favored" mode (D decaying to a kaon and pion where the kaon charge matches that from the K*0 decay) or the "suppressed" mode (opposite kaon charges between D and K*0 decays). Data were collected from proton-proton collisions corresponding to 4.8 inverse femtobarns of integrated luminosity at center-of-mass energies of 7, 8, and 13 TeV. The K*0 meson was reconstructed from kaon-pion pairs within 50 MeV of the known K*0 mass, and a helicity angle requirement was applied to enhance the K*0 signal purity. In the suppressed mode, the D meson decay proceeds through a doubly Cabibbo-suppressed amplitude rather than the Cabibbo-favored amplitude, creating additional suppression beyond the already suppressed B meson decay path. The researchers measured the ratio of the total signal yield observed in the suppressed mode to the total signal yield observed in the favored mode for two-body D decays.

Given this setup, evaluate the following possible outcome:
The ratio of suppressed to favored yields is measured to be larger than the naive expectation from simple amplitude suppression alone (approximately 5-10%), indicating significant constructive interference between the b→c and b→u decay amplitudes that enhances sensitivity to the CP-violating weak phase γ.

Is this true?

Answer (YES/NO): NO